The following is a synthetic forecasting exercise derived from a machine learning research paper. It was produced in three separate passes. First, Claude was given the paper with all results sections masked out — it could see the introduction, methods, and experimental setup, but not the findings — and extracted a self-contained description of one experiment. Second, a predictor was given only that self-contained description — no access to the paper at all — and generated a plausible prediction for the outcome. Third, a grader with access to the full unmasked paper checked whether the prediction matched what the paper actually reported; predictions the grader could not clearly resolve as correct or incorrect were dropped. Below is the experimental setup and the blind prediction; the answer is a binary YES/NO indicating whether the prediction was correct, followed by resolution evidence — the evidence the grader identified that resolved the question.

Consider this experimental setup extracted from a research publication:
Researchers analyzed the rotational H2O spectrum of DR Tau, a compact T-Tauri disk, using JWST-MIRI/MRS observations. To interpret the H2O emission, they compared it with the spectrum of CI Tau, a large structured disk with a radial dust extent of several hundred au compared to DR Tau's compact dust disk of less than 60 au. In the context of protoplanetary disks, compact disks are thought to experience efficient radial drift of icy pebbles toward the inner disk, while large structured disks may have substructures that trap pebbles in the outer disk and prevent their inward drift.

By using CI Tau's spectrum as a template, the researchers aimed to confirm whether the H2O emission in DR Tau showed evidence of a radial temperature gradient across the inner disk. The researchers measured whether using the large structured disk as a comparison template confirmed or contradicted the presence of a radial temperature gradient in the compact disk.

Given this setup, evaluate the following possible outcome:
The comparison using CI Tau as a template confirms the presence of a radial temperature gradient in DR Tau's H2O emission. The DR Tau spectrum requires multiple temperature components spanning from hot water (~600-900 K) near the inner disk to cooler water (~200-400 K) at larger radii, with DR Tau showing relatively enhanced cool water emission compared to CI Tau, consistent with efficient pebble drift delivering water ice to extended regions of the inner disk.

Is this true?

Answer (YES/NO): NO